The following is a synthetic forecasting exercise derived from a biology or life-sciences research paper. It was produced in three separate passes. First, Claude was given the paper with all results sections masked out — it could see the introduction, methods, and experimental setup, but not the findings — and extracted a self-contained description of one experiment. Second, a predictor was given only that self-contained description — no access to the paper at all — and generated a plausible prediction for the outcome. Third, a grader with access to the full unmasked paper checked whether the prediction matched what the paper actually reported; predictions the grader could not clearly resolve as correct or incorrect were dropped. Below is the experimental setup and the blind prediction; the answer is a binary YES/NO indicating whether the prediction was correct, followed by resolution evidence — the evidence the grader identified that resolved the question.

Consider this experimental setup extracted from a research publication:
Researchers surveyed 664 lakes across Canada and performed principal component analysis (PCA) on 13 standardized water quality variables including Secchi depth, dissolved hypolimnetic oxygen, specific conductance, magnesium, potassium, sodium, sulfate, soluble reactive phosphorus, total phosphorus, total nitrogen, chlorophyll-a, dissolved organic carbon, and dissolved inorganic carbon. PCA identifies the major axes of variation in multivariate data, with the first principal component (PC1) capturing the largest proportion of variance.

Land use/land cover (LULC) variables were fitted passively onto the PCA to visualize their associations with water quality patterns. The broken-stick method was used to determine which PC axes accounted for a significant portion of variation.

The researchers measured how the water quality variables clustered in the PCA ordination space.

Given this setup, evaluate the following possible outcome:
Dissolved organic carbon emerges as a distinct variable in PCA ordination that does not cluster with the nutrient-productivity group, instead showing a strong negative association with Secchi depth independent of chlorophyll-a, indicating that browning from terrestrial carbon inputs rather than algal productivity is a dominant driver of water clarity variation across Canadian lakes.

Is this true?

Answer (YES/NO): NO